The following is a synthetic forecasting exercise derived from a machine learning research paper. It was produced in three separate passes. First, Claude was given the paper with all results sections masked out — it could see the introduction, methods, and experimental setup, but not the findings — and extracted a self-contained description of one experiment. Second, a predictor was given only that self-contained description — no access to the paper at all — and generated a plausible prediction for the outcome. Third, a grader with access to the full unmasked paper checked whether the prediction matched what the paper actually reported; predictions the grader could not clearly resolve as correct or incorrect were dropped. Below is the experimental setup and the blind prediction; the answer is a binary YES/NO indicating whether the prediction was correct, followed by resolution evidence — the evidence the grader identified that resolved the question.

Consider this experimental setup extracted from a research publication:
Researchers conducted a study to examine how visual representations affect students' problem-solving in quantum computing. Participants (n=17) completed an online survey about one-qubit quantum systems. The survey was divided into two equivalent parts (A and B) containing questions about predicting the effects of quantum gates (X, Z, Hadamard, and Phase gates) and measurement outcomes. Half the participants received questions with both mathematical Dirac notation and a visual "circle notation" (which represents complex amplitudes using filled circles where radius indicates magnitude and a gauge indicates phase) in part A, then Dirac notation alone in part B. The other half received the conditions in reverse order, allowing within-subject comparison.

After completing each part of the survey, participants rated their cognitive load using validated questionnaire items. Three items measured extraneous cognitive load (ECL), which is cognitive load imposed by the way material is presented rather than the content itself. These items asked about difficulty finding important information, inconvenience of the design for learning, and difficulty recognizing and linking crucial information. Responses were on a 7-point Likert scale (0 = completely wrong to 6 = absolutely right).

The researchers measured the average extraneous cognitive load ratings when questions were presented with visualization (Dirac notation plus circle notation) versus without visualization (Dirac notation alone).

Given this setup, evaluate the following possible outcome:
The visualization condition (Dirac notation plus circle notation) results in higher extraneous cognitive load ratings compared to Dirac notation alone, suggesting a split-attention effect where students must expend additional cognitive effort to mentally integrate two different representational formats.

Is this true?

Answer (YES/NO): NO